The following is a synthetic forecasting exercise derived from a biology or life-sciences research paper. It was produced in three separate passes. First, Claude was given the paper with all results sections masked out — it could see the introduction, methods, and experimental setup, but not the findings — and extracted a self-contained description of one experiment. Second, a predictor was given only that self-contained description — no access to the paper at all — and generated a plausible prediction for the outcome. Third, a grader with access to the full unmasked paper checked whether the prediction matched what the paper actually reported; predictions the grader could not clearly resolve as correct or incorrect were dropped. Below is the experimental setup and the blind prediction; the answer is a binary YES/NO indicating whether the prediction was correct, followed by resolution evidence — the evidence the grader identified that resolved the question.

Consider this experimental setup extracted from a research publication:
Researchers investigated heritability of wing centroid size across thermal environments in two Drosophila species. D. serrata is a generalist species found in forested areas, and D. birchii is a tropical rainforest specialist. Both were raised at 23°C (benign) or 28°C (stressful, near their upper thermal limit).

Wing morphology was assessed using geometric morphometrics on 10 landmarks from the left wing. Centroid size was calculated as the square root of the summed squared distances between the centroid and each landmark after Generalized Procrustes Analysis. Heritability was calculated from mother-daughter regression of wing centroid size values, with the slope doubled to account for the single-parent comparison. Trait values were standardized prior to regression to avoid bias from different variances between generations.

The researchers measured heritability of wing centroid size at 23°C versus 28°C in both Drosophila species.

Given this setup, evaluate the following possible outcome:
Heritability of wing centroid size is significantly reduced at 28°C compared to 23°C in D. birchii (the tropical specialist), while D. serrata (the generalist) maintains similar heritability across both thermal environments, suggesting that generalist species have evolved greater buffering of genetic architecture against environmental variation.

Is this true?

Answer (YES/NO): NO